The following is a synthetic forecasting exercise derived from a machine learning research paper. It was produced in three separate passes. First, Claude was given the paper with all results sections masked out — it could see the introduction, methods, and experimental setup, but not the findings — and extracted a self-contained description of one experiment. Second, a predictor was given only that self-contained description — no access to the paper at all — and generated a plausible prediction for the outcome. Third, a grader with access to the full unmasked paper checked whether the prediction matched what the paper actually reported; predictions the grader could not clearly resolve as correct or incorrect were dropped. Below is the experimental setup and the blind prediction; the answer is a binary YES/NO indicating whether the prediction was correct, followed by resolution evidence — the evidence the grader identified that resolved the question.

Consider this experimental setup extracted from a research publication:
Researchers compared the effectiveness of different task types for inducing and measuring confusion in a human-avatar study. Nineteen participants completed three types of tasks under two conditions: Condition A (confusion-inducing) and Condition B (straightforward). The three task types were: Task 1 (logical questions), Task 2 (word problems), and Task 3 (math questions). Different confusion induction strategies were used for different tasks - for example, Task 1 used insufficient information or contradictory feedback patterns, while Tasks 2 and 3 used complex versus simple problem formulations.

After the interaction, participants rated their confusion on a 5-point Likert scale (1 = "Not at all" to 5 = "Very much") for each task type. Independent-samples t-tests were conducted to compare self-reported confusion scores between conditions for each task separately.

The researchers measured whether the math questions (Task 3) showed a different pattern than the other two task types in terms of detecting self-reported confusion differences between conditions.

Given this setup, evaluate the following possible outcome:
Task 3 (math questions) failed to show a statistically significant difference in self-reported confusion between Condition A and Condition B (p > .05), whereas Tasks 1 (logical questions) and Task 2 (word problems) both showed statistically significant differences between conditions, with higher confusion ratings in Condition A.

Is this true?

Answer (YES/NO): NO